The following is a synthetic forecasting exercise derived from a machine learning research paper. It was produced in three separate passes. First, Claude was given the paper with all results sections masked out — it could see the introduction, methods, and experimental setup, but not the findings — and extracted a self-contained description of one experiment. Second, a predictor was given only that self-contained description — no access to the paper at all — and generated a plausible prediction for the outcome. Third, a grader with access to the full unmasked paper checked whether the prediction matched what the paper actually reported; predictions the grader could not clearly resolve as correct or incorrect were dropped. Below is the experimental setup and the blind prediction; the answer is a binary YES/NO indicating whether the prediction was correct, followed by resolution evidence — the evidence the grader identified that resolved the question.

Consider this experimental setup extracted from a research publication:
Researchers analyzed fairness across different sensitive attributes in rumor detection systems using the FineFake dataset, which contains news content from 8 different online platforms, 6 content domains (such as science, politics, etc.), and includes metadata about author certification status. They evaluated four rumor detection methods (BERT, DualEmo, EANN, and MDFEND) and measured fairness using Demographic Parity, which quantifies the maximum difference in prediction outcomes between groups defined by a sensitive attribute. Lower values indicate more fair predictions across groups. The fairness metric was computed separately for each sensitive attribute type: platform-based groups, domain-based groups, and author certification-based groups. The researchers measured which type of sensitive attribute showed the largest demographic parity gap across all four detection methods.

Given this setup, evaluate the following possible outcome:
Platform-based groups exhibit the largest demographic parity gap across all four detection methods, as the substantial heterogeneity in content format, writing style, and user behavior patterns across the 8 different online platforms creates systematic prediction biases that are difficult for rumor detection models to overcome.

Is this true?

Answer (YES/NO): YES